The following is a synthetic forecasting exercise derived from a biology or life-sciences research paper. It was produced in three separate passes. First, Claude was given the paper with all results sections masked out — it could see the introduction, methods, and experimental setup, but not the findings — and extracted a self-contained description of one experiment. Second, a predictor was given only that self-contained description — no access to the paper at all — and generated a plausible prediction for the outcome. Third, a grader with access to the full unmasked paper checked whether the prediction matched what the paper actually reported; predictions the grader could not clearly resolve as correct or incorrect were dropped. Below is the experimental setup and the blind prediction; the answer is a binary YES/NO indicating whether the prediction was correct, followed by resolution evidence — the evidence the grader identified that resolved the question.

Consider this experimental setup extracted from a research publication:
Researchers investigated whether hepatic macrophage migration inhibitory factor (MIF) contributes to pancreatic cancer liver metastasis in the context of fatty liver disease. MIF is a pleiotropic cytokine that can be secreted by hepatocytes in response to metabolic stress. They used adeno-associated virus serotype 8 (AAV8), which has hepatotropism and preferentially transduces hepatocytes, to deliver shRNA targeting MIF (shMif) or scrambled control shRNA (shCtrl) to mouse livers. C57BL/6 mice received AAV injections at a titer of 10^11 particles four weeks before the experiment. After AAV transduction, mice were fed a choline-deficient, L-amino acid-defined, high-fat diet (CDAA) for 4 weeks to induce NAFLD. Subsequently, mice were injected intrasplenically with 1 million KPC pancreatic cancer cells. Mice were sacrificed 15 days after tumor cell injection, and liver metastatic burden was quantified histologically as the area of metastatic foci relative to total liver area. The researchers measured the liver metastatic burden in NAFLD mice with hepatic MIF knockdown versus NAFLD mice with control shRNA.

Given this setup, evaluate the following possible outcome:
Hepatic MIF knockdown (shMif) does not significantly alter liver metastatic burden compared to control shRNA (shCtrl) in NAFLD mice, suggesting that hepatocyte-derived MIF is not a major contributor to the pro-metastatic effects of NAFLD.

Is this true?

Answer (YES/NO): NO